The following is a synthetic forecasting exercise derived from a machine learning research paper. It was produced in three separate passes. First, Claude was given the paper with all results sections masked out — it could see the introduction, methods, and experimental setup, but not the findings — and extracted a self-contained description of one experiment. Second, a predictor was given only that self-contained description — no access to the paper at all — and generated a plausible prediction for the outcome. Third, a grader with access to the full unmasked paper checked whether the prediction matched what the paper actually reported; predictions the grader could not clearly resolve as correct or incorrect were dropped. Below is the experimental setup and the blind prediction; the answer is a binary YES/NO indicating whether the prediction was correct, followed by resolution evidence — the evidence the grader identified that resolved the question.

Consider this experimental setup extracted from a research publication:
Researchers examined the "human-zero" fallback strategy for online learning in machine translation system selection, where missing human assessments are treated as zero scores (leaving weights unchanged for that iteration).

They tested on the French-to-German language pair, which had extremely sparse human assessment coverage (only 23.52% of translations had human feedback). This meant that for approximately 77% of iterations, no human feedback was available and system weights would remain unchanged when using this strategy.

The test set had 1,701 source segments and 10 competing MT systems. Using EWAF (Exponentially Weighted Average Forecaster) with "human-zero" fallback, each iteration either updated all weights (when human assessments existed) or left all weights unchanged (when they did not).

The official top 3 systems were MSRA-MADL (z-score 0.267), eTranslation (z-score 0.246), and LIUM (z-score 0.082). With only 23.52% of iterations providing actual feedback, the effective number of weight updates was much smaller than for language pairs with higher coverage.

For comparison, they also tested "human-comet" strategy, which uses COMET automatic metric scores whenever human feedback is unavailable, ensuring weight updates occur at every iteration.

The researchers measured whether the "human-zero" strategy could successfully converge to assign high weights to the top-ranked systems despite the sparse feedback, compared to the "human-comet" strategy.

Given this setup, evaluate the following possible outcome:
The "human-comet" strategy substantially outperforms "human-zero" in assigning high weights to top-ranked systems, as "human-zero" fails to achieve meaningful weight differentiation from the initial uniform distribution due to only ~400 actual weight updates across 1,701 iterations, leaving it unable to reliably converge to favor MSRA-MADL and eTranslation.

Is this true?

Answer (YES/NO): NO